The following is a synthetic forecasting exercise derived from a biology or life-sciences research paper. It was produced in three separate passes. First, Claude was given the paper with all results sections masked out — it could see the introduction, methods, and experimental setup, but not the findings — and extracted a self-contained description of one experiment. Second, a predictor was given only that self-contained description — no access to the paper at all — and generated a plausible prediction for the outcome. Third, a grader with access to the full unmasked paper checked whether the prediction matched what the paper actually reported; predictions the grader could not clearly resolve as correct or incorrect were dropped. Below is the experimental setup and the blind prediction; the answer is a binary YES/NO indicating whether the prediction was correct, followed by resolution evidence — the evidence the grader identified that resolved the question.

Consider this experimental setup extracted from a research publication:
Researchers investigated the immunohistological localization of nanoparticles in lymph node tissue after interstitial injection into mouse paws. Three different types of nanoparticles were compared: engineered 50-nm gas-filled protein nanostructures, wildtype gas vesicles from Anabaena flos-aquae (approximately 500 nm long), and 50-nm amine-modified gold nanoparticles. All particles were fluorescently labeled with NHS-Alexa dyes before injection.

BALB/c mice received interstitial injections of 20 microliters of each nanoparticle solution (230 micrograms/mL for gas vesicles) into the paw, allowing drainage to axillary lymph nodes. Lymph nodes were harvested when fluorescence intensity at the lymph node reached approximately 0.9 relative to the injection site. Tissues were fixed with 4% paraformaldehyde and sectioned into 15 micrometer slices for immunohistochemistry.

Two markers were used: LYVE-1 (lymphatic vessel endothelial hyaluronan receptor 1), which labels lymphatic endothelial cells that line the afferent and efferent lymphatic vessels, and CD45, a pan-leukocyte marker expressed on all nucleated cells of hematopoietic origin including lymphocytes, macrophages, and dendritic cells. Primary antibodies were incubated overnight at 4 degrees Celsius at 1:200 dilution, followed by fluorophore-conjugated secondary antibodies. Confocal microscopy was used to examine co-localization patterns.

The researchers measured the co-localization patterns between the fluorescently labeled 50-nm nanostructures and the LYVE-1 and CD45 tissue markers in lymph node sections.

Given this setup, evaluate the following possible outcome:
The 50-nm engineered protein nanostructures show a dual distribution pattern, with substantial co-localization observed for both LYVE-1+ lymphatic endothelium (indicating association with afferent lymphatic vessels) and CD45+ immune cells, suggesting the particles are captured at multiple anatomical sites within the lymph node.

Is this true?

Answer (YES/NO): NO